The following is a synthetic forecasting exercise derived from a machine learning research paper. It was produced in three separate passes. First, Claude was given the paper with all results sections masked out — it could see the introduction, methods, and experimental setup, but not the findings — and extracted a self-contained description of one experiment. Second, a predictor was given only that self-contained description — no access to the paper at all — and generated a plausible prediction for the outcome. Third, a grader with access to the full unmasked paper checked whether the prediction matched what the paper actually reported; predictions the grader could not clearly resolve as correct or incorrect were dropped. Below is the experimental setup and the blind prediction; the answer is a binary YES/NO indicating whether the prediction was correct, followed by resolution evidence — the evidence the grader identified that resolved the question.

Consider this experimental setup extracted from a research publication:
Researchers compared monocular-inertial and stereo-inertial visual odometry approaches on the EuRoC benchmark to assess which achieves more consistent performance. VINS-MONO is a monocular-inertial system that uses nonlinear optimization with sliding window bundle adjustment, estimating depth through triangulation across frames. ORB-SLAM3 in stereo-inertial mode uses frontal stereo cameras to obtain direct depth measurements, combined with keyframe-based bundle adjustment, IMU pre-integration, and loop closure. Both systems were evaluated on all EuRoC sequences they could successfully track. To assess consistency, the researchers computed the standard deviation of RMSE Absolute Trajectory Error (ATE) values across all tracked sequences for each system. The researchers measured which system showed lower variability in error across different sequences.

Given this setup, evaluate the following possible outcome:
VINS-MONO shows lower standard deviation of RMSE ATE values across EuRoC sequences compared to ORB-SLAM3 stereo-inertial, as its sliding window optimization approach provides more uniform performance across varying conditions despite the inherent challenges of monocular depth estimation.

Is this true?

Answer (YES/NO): NO